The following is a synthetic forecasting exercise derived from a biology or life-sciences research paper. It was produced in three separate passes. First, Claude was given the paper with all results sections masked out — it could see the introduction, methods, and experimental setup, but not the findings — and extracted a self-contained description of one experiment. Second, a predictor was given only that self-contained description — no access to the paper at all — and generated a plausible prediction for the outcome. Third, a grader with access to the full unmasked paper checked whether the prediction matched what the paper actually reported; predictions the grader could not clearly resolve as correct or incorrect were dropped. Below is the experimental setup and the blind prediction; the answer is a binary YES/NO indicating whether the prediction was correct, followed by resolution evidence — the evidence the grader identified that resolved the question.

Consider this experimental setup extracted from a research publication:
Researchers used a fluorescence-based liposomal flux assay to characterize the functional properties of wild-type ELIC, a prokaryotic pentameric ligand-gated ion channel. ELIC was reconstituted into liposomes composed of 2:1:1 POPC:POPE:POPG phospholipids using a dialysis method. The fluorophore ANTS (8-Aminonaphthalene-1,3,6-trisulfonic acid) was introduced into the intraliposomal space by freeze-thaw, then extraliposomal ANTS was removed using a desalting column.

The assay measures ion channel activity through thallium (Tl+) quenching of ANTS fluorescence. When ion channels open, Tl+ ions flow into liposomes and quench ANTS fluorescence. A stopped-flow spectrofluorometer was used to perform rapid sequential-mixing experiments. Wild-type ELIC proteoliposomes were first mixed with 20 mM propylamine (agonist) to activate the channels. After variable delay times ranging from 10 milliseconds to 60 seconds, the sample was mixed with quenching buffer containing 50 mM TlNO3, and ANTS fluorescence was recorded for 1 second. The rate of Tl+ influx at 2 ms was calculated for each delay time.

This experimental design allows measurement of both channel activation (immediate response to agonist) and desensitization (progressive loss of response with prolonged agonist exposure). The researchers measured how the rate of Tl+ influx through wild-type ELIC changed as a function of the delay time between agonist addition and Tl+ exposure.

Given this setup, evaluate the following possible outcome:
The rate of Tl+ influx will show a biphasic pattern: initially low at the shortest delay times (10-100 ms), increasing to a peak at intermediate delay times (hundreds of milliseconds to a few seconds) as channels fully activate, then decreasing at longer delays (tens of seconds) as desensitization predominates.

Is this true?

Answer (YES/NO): NO